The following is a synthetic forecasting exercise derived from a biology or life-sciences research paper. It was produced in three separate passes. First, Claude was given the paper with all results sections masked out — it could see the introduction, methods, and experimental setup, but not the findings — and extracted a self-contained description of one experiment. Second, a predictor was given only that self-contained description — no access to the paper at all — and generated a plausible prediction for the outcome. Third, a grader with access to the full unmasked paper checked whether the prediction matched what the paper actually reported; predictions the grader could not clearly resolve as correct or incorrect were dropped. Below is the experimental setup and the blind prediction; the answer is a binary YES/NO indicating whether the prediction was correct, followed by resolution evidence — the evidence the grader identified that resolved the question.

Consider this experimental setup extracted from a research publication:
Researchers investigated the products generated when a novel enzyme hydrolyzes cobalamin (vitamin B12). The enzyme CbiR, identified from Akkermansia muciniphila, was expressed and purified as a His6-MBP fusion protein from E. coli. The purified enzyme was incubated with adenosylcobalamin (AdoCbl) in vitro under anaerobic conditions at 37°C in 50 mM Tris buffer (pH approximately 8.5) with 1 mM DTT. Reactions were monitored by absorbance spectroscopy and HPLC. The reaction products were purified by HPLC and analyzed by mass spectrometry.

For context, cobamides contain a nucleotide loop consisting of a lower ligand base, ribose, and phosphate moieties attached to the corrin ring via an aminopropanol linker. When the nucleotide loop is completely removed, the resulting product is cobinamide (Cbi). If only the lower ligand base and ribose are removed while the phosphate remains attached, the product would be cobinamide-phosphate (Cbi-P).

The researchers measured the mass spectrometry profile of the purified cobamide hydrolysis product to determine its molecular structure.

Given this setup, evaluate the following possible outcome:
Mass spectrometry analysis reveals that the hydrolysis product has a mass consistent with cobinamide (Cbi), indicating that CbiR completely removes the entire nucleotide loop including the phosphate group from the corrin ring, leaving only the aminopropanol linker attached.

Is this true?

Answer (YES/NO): NO